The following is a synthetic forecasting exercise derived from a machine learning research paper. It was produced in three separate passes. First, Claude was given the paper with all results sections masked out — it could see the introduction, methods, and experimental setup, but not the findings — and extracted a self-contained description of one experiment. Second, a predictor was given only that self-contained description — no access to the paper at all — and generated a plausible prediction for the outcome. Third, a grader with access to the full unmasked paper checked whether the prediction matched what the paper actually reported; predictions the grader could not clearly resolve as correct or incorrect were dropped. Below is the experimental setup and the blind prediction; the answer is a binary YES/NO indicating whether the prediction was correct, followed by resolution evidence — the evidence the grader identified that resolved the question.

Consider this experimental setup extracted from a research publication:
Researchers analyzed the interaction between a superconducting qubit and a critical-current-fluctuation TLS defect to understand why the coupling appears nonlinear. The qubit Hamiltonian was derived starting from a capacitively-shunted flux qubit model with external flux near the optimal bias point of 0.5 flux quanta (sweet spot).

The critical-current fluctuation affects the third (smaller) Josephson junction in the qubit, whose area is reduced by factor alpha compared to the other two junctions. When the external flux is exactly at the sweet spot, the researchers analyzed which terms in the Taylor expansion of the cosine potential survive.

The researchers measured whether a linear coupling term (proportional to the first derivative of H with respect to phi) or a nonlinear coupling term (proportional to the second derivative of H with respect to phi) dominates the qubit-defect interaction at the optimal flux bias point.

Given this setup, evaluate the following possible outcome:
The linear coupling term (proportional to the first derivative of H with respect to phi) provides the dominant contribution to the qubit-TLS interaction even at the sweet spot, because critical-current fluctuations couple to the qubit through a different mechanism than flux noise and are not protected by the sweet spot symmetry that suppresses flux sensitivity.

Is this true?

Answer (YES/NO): NO